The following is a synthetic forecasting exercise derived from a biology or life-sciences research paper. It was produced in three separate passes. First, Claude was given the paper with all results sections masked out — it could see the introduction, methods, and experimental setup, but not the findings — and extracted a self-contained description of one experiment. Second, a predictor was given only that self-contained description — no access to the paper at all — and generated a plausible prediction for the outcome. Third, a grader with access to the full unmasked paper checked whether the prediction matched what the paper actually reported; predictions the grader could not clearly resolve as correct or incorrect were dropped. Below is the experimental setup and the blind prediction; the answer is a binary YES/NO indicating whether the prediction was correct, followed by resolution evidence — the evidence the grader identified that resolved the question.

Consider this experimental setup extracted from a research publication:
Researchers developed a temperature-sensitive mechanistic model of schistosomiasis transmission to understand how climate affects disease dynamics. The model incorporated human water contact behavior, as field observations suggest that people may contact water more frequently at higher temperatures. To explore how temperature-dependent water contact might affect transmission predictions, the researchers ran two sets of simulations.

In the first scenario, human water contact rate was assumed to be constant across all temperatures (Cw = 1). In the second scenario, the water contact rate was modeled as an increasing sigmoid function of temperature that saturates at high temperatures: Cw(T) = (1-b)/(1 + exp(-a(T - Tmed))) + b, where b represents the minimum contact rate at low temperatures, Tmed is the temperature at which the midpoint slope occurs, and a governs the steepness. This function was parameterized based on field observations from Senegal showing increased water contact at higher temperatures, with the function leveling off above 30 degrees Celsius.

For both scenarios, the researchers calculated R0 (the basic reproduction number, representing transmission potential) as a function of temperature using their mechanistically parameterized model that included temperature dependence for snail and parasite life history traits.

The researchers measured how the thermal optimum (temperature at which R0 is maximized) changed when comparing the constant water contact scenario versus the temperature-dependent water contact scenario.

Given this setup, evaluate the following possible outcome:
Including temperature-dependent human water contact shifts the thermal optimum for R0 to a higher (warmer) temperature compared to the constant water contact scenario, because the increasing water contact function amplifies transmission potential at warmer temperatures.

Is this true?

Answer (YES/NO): YES